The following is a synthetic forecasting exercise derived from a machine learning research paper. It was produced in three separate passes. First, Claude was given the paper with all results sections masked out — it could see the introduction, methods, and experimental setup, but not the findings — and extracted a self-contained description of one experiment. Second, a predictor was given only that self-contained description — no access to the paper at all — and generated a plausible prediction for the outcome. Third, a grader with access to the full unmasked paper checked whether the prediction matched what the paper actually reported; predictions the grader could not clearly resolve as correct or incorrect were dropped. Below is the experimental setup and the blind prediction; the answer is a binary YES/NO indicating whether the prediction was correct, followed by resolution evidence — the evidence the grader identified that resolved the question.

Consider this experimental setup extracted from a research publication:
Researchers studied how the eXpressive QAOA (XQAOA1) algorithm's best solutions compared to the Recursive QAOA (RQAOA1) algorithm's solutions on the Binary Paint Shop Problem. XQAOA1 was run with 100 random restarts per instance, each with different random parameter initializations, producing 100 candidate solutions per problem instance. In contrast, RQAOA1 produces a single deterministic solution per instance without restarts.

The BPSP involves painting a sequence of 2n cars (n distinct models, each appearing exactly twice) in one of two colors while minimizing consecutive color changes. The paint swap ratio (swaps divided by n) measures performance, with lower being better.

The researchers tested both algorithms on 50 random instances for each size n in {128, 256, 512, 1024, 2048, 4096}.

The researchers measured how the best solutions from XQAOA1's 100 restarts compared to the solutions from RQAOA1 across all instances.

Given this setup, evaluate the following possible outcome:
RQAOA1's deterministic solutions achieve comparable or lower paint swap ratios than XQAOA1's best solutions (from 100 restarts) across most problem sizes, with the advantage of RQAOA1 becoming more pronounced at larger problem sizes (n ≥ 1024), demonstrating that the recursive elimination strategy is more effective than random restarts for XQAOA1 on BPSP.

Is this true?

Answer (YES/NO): NO